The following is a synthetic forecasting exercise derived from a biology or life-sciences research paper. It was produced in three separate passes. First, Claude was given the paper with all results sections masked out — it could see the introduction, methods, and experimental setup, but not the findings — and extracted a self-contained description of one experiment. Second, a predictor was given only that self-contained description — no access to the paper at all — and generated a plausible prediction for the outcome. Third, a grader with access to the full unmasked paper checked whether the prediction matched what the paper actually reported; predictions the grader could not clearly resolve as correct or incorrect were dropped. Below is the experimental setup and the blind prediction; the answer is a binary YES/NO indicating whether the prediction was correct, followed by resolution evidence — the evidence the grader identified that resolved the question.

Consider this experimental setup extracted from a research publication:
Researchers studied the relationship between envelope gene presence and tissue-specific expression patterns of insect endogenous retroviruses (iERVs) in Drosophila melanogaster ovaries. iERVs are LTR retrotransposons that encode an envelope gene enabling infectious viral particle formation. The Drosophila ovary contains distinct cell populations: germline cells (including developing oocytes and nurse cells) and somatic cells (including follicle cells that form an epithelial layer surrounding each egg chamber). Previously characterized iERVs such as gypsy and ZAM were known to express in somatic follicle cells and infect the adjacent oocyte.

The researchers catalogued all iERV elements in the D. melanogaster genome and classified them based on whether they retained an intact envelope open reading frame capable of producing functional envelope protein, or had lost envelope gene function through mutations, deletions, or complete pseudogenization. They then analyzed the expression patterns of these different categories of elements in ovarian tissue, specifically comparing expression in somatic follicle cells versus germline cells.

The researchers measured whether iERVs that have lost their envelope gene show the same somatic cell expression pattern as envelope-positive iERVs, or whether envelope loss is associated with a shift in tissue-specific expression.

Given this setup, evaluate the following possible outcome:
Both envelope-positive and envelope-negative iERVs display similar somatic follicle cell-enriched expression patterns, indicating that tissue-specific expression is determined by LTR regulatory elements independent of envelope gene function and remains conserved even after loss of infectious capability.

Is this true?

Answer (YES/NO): NO